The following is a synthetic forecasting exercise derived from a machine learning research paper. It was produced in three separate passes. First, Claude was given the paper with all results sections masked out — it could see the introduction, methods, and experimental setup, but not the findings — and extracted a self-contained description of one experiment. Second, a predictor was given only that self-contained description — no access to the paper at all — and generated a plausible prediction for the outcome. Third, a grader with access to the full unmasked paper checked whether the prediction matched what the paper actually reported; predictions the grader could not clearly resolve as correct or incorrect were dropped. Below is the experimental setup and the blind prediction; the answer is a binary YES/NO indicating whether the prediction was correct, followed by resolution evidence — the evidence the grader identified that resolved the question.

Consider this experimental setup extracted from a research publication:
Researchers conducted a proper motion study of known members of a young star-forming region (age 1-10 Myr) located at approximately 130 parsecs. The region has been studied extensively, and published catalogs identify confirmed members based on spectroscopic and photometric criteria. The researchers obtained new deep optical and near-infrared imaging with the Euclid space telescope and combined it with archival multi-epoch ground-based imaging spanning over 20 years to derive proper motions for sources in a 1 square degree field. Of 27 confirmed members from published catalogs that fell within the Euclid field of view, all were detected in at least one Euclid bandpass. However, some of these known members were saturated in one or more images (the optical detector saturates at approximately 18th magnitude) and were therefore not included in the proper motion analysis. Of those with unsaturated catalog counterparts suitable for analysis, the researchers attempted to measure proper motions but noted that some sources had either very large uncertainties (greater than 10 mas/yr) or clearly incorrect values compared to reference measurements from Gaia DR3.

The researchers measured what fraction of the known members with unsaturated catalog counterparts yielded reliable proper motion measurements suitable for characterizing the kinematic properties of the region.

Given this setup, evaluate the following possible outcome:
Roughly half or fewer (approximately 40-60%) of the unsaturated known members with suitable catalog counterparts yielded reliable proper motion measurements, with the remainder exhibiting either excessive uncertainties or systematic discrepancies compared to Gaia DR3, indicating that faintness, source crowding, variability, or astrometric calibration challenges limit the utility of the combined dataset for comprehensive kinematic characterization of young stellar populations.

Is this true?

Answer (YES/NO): NO